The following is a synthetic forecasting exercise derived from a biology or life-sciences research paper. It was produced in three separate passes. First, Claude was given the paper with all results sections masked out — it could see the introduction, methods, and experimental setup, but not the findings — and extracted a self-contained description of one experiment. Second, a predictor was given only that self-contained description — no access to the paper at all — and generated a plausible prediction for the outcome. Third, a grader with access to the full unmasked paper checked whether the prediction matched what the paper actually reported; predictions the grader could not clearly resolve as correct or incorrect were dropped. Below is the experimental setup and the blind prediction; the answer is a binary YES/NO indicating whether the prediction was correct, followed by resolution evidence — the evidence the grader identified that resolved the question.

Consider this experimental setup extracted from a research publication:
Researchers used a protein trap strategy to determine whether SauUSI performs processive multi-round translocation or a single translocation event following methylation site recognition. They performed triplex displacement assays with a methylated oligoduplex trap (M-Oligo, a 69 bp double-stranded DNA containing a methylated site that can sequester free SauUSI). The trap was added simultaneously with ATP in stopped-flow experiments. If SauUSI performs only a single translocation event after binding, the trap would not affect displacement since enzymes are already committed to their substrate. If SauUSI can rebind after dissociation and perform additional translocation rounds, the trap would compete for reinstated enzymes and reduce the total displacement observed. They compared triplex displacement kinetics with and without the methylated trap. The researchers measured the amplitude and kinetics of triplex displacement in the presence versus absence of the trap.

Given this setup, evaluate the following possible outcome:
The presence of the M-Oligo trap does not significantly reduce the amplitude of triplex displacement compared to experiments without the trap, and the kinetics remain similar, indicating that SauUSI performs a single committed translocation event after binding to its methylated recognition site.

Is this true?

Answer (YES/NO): NO